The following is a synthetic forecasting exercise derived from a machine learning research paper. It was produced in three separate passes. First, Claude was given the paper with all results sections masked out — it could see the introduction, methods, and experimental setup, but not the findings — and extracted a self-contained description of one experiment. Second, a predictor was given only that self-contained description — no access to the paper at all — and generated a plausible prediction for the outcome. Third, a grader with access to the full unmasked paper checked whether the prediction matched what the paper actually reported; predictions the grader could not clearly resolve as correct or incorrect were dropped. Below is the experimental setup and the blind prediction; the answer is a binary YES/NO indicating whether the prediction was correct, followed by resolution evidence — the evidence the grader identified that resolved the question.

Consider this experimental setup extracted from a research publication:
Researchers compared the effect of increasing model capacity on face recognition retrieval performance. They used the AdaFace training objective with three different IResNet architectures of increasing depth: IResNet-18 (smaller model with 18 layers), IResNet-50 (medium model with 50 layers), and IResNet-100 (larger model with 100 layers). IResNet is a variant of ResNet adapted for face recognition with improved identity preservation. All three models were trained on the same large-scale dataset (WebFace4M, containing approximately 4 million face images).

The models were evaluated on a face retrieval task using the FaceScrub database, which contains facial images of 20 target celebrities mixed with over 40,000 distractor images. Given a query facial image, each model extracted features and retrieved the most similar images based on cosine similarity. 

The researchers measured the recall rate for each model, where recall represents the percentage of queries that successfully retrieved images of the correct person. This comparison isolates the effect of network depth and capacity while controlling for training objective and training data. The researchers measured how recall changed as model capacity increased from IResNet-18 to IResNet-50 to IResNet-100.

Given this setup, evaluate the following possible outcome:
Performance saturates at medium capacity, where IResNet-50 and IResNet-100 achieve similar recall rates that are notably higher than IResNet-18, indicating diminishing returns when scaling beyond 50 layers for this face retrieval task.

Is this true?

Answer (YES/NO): NO